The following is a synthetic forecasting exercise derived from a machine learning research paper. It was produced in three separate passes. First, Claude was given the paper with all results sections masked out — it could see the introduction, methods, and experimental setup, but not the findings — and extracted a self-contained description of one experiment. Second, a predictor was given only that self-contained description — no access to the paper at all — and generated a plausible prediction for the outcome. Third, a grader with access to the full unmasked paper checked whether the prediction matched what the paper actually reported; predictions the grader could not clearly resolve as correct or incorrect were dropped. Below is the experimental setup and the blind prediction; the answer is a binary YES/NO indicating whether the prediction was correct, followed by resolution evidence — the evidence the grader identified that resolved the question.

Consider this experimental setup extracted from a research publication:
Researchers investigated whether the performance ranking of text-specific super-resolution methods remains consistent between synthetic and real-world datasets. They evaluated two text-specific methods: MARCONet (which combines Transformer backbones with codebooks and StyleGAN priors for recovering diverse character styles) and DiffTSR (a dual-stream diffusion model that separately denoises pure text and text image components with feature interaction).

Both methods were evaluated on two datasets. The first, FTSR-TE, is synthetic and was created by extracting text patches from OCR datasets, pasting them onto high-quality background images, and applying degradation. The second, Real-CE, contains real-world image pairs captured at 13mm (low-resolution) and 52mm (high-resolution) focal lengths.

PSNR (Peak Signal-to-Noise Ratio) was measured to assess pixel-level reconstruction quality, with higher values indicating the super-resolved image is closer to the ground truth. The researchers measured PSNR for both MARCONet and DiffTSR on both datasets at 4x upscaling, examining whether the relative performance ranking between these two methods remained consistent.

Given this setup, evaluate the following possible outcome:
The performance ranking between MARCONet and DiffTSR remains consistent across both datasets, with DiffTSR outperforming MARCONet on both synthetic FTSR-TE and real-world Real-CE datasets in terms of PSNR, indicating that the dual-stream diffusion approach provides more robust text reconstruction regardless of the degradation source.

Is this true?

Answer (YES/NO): NO